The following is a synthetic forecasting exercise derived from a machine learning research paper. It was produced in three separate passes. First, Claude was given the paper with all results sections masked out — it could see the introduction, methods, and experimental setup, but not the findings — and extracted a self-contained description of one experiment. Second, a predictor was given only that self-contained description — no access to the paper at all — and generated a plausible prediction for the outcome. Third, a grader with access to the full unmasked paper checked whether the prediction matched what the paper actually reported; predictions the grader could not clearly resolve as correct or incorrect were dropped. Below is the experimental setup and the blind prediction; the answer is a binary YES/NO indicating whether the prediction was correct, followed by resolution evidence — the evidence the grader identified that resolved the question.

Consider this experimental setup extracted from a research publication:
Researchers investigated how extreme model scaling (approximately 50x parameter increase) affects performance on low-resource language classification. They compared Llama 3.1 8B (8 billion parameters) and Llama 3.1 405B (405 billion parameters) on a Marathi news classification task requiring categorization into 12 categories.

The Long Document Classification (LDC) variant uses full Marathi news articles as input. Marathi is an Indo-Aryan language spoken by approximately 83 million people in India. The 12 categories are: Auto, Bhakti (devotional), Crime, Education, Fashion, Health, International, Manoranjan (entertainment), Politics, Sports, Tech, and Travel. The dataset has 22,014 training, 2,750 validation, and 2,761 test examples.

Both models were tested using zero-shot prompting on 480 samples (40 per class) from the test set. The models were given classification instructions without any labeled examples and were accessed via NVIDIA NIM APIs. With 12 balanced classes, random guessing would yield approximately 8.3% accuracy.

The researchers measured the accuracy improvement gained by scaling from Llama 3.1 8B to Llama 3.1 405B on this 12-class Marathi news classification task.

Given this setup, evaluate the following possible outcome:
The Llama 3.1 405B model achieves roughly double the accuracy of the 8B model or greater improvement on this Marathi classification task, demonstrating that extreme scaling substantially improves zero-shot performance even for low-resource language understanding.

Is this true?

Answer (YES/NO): NO